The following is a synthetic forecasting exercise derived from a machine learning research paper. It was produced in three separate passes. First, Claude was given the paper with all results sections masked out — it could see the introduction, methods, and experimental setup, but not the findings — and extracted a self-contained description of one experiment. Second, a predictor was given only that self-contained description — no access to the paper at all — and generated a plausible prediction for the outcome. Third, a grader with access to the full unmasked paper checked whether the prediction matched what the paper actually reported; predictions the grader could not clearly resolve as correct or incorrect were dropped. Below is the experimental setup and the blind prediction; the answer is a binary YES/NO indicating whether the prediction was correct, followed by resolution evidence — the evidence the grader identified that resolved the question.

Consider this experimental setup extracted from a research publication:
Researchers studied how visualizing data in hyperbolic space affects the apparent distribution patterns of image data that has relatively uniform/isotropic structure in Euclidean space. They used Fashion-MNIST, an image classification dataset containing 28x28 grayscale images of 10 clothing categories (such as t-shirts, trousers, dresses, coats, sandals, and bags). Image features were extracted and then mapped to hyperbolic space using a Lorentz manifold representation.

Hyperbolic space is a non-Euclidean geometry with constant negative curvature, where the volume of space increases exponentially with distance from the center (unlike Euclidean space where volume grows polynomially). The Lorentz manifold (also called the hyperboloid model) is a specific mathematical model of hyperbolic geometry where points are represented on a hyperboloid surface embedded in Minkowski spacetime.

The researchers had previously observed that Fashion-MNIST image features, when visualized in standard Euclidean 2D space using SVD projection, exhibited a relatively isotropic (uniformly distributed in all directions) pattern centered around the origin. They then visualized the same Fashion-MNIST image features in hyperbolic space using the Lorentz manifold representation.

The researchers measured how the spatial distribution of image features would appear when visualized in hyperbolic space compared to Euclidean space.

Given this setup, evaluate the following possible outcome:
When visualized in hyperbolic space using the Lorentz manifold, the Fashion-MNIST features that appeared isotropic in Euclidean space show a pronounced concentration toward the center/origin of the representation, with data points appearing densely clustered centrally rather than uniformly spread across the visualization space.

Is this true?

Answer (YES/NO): NO